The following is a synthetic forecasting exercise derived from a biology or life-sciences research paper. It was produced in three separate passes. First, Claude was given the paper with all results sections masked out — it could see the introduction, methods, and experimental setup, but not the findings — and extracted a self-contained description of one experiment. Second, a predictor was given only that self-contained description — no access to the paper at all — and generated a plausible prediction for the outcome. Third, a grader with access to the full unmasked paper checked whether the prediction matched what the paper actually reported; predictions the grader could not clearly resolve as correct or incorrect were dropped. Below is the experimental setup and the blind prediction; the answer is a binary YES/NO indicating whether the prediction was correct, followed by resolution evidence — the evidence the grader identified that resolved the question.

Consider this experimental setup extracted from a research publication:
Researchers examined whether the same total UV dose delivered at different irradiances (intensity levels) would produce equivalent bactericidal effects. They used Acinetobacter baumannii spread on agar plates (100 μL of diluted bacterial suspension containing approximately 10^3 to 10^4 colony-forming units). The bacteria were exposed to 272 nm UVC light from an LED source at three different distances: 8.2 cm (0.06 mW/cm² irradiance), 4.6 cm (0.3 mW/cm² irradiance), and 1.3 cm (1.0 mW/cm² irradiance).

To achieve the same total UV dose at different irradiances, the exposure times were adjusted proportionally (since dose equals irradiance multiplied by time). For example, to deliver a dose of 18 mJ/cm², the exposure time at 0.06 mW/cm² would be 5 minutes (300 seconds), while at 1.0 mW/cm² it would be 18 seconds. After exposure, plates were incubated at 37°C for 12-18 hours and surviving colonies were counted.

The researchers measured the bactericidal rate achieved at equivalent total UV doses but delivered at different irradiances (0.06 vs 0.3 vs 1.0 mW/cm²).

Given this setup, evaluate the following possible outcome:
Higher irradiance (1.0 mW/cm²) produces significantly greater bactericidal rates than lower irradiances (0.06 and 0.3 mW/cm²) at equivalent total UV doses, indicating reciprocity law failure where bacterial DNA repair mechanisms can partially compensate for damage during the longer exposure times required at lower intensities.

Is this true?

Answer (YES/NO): NO